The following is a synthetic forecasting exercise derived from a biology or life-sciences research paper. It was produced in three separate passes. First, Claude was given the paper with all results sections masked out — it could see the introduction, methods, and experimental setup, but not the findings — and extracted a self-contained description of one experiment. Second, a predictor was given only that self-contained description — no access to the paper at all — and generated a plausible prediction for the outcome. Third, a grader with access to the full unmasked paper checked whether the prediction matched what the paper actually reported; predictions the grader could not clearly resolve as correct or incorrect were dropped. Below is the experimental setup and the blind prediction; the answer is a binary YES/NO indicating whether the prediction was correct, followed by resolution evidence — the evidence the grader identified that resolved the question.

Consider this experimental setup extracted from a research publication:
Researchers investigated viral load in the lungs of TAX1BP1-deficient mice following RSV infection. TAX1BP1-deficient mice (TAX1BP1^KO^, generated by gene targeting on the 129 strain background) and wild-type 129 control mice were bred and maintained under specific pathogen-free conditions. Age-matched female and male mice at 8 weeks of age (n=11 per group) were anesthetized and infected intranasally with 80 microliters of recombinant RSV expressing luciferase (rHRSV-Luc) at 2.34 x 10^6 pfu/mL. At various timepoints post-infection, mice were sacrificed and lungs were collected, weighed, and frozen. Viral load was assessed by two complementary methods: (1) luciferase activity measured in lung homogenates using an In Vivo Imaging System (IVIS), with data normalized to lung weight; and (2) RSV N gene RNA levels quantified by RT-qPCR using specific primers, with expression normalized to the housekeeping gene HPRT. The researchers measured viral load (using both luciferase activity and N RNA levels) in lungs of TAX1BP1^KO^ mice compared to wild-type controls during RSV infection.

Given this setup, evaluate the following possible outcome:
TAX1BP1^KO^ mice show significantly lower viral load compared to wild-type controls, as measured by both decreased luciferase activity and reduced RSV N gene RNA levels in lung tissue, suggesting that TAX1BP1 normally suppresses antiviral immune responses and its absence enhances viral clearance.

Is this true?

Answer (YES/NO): NO